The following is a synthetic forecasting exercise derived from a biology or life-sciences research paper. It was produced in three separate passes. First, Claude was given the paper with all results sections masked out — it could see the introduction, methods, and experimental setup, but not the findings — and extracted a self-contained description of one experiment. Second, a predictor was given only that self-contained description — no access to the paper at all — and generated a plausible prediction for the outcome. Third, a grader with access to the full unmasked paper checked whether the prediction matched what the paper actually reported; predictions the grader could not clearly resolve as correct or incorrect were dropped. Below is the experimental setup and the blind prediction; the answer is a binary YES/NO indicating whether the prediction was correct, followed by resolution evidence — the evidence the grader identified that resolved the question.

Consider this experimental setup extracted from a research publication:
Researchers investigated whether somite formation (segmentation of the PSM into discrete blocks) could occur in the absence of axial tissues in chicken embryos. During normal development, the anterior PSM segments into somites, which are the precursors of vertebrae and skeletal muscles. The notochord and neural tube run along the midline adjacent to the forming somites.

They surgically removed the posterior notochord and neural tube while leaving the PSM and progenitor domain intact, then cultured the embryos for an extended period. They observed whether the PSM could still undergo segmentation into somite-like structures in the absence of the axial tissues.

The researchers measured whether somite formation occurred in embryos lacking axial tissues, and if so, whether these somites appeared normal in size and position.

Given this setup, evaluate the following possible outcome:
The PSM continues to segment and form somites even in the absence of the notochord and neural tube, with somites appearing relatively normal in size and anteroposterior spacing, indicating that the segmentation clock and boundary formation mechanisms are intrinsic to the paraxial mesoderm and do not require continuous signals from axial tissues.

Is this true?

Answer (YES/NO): NO